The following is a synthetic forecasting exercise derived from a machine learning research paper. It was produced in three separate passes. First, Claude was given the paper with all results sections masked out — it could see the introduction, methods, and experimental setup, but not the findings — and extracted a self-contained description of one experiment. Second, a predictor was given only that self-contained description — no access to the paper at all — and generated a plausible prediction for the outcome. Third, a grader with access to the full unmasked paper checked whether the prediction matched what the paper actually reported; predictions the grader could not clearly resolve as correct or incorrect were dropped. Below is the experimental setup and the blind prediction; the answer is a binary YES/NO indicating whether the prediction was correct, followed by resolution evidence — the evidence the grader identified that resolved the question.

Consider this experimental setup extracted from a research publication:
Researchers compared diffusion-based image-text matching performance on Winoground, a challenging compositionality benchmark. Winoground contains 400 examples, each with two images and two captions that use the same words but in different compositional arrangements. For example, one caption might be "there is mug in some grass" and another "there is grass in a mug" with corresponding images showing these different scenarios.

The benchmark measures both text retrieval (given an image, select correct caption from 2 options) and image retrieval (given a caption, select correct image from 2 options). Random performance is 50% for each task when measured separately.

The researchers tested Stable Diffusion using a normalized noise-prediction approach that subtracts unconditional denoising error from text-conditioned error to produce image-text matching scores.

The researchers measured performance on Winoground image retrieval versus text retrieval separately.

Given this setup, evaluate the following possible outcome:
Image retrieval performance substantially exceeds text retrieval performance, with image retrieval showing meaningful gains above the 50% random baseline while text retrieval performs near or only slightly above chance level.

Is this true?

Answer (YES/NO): NO